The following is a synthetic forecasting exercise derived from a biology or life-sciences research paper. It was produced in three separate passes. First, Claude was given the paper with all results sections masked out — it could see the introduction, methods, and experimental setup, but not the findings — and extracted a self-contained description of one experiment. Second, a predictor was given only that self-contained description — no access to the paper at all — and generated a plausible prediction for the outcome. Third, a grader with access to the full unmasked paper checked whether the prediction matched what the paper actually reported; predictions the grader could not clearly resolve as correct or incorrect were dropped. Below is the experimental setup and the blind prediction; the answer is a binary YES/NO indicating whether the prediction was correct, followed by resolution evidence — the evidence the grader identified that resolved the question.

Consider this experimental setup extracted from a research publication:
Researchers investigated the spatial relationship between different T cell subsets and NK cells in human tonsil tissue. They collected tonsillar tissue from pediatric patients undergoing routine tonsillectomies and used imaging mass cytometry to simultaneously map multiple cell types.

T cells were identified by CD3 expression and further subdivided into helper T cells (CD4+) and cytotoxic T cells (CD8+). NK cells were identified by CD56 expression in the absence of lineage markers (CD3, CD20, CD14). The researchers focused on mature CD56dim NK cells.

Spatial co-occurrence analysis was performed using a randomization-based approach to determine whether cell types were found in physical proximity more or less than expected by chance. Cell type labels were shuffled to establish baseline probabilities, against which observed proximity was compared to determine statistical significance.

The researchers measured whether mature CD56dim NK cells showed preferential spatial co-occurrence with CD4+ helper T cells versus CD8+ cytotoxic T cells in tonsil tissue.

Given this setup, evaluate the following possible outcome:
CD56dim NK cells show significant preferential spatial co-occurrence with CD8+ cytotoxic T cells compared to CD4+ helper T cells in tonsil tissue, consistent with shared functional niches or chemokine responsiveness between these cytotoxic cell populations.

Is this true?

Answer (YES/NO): NO